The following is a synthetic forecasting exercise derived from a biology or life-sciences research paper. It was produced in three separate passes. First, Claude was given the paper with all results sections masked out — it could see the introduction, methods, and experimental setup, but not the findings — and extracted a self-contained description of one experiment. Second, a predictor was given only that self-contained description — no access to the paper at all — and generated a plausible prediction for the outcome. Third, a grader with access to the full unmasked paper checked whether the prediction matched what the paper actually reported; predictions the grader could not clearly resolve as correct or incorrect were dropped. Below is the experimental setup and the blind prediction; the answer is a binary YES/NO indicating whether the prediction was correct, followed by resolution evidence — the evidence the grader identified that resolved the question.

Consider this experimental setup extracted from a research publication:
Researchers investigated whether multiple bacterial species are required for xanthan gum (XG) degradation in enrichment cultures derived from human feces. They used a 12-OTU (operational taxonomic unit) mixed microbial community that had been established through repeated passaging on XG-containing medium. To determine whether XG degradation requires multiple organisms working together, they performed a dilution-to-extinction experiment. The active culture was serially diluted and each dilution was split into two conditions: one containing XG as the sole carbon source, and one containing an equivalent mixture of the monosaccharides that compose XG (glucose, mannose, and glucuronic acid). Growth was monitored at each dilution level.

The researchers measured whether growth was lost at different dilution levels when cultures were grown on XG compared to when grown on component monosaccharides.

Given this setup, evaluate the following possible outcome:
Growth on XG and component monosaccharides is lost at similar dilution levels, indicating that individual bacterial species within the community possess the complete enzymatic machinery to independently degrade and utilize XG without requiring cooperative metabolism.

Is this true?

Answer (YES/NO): NO